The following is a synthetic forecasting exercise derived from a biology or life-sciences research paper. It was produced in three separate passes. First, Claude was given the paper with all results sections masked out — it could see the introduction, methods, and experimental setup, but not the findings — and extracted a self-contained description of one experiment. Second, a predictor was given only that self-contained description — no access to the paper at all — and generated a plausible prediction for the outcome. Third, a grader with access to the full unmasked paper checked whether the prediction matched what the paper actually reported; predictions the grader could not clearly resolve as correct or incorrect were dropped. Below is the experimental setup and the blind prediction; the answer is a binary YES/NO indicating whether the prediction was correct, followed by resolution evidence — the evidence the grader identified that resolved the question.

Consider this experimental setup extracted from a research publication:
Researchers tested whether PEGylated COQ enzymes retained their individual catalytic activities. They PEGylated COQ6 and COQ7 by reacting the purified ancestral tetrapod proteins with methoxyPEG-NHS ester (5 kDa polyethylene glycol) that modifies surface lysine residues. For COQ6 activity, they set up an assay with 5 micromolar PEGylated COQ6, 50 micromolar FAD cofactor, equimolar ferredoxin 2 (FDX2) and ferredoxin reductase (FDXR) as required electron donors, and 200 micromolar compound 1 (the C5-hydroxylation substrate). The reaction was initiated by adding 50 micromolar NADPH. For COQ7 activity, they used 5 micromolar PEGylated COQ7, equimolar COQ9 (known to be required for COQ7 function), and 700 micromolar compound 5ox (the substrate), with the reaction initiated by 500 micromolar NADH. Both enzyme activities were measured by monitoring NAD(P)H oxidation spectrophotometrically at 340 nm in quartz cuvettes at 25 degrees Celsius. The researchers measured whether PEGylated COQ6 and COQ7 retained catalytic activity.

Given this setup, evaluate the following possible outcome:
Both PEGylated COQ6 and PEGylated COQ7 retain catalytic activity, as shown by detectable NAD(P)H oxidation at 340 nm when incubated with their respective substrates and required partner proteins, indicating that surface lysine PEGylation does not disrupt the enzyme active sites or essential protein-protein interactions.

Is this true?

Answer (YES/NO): YES